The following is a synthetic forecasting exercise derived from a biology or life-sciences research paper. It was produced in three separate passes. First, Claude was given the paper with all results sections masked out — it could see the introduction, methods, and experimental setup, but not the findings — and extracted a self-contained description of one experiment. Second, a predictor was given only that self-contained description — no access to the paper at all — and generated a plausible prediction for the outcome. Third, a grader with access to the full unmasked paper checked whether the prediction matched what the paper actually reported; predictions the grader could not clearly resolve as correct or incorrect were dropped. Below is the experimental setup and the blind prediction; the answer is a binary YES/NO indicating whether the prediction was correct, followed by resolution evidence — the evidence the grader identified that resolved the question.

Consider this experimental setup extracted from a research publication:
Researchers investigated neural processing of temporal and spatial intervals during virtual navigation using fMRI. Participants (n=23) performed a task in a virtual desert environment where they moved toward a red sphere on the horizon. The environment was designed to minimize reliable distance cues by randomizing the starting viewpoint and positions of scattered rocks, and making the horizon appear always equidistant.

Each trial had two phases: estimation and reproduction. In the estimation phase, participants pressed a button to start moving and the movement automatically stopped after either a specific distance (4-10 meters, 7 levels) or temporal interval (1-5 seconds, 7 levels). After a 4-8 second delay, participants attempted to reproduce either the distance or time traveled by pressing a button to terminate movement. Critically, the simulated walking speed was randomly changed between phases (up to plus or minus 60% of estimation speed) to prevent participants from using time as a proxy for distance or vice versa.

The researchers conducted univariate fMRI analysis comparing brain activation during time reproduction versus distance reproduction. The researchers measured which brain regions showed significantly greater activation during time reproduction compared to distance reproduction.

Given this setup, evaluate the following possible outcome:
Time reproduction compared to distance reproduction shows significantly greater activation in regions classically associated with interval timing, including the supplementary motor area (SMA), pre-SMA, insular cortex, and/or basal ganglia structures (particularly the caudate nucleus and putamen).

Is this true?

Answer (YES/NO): YES